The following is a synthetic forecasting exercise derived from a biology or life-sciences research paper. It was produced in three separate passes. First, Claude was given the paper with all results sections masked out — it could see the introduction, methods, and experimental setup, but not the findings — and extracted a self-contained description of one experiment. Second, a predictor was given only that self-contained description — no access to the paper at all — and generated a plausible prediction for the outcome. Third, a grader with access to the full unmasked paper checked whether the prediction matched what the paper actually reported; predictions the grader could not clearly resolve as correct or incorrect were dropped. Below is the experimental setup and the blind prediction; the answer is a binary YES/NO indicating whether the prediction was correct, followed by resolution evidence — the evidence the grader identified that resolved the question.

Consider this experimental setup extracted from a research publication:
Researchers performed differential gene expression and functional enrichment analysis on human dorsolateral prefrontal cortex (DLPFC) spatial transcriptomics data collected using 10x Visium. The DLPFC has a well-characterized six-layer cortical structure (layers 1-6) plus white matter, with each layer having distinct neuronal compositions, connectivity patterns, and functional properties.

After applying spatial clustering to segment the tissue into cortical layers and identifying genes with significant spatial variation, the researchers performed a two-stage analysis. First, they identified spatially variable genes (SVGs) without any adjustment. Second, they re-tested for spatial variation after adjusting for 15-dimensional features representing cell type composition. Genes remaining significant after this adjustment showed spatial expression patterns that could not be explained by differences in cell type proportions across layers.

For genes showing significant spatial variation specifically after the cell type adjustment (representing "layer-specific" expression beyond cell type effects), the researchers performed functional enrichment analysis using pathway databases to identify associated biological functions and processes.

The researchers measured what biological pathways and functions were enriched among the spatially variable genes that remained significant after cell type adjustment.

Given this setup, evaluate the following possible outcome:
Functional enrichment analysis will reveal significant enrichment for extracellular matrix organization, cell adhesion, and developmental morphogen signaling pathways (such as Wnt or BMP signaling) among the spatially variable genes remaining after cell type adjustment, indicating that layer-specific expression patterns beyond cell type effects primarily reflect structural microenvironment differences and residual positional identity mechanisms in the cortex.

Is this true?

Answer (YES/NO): NO